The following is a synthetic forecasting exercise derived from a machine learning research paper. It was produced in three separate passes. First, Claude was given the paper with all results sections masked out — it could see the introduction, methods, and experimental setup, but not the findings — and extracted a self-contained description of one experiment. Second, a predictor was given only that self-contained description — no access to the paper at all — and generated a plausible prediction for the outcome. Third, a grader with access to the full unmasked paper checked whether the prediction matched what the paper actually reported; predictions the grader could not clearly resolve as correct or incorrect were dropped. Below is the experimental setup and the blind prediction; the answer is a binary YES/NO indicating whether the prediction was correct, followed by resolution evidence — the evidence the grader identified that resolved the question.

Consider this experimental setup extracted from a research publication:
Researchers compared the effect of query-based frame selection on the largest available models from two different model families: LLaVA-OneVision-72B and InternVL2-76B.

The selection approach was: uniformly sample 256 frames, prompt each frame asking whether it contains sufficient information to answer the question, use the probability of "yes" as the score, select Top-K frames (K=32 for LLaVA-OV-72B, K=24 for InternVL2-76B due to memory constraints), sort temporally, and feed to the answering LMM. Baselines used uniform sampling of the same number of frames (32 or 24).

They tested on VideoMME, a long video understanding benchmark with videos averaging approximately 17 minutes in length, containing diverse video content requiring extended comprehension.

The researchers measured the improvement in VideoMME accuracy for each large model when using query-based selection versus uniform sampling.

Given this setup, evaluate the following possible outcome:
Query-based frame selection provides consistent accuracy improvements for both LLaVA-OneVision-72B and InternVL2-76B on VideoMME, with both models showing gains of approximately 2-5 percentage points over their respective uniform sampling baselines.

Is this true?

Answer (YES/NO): NO